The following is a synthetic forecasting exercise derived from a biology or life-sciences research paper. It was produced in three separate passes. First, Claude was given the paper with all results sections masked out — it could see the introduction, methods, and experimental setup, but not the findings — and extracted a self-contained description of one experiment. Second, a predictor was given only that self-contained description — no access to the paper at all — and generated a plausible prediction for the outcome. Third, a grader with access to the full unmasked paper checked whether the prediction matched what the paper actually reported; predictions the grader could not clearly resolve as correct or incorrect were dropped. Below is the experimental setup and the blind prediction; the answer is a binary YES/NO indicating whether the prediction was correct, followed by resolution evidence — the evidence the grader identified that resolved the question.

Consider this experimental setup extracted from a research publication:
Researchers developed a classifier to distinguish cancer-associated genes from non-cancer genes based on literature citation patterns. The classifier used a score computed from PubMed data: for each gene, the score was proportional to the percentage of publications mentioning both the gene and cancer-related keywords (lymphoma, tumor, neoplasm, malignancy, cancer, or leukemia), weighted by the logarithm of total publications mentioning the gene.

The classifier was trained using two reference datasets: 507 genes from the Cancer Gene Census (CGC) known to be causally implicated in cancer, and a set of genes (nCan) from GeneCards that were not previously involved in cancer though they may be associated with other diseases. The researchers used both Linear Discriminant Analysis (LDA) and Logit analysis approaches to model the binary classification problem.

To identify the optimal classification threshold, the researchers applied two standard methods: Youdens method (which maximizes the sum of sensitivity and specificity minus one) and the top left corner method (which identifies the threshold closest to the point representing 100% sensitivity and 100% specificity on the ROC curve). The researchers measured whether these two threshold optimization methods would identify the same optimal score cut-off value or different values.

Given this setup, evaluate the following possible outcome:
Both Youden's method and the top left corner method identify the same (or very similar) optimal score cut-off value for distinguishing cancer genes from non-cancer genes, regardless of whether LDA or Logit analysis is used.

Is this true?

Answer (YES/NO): YES